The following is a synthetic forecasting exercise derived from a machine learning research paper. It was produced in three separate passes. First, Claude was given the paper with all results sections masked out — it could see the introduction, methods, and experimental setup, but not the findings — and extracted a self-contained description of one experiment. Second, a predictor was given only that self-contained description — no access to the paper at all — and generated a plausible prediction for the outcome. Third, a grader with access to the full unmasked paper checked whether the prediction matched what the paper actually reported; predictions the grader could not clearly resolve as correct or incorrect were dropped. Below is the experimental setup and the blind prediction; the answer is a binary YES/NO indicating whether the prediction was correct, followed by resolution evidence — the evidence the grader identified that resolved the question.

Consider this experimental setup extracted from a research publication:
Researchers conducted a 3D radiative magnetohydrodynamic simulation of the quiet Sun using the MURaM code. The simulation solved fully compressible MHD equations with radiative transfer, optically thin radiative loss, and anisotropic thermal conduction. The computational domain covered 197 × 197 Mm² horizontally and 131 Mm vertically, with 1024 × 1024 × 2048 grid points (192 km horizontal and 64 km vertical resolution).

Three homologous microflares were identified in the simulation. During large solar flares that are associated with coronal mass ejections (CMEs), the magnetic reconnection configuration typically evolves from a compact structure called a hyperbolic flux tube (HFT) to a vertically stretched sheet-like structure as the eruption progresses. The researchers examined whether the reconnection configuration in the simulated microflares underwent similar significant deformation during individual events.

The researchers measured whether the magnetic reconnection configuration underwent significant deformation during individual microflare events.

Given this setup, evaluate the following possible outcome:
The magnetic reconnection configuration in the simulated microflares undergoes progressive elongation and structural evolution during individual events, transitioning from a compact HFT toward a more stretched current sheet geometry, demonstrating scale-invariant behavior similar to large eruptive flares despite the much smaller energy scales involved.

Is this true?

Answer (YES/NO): NO